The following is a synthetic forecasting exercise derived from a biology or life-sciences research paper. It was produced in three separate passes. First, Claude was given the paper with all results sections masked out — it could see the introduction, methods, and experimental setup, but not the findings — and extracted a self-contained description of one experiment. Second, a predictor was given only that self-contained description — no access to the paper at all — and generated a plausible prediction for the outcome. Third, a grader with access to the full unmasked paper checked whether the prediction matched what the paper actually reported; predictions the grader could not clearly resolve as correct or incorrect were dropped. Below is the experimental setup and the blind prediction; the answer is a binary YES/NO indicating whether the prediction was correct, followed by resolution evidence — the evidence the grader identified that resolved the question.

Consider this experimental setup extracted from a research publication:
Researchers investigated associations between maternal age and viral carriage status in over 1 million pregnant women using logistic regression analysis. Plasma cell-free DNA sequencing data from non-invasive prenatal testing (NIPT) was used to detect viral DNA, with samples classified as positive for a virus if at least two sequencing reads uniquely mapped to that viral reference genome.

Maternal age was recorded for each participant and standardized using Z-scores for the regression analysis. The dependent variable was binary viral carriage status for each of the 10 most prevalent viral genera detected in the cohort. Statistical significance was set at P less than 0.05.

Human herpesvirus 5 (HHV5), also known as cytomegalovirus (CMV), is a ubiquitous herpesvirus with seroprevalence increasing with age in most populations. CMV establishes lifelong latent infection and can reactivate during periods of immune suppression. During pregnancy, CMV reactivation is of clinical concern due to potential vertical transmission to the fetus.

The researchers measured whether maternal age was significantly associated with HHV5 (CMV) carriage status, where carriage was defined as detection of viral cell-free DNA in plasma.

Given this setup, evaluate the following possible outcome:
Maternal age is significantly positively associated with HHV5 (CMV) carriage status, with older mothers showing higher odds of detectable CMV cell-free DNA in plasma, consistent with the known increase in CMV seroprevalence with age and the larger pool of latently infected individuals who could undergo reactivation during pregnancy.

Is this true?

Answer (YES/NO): NO